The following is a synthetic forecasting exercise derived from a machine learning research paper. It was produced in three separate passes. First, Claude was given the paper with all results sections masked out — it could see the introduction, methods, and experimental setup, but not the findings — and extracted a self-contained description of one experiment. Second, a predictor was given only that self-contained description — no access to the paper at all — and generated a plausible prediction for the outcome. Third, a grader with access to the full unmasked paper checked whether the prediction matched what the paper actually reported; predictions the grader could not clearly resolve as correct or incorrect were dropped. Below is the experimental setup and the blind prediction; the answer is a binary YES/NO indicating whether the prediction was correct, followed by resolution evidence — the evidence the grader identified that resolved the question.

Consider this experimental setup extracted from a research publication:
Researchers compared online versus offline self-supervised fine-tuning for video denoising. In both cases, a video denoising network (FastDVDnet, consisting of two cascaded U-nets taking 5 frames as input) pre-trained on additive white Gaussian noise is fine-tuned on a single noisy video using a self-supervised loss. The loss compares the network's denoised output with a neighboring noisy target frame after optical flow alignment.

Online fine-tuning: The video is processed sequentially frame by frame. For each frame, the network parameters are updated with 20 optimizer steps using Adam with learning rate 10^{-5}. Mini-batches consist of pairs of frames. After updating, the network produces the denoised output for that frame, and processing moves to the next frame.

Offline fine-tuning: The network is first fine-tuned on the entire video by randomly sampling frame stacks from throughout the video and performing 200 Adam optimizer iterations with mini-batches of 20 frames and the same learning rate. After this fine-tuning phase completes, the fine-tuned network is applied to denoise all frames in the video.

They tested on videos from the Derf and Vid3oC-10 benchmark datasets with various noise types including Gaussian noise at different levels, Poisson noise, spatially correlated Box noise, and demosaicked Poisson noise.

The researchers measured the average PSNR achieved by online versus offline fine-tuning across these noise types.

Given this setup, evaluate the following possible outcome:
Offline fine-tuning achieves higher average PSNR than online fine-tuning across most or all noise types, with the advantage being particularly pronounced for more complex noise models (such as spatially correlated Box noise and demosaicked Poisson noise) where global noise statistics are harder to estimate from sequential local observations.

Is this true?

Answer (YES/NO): NO